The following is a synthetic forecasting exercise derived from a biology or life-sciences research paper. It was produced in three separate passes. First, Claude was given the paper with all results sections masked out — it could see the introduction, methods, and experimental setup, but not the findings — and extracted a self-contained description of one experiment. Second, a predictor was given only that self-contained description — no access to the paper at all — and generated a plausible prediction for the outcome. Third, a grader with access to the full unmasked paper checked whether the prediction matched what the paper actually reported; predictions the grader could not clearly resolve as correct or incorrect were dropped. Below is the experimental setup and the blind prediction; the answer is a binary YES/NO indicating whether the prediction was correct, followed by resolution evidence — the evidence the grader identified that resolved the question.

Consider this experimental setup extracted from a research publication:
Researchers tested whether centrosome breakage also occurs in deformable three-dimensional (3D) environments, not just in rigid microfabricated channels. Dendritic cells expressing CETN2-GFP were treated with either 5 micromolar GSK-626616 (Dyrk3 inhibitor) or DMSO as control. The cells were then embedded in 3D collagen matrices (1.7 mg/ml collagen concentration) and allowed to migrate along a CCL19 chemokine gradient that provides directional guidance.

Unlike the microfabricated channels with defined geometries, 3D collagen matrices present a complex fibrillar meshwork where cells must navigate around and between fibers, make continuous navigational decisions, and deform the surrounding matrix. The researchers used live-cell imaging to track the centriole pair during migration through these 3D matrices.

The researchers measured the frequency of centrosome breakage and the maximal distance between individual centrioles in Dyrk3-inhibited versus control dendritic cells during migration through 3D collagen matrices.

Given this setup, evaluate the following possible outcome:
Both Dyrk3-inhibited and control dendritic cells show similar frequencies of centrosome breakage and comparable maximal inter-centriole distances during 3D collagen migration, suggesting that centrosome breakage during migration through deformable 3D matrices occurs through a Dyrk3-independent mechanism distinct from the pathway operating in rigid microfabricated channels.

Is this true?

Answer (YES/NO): NO